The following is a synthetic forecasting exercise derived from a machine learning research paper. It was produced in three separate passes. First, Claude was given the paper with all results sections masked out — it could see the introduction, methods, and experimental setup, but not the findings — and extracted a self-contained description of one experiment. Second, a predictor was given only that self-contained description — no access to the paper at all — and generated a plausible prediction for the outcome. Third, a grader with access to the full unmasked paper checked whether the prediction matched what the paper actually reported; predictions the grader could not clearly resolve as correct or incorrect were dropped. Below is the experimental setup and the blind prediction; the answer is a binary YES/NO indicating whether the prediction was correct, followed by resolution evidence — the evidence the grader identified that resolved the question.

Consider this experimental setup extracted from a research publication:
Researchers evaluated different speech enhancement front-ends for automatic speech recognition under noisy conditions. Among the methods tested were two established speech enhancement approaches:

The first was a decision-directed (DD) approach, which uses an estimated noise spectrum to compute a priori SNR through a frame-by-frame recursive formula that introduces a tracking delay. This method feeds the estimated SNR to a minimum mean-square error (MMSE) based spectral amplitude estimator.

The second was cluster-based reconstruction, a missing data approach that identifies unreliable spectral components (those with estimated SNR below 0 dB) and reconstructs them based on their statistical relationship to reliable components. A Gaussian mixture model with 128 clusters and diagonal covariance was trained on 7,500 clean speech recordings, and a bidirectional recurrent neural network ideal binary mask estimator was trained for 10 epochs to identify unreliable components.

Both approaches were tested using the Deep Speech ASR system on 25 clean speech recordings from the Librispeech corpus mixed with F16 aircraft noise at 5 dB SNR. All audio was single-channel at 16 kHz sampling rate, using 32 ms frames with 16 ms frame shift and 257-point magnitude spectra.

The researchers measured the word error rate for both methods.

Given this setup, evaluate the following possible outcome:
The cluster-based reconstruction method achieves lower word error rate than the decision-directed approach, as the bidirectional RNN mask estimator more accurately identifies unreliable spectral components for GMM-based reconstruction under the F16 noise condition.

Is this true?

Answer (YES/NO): NO